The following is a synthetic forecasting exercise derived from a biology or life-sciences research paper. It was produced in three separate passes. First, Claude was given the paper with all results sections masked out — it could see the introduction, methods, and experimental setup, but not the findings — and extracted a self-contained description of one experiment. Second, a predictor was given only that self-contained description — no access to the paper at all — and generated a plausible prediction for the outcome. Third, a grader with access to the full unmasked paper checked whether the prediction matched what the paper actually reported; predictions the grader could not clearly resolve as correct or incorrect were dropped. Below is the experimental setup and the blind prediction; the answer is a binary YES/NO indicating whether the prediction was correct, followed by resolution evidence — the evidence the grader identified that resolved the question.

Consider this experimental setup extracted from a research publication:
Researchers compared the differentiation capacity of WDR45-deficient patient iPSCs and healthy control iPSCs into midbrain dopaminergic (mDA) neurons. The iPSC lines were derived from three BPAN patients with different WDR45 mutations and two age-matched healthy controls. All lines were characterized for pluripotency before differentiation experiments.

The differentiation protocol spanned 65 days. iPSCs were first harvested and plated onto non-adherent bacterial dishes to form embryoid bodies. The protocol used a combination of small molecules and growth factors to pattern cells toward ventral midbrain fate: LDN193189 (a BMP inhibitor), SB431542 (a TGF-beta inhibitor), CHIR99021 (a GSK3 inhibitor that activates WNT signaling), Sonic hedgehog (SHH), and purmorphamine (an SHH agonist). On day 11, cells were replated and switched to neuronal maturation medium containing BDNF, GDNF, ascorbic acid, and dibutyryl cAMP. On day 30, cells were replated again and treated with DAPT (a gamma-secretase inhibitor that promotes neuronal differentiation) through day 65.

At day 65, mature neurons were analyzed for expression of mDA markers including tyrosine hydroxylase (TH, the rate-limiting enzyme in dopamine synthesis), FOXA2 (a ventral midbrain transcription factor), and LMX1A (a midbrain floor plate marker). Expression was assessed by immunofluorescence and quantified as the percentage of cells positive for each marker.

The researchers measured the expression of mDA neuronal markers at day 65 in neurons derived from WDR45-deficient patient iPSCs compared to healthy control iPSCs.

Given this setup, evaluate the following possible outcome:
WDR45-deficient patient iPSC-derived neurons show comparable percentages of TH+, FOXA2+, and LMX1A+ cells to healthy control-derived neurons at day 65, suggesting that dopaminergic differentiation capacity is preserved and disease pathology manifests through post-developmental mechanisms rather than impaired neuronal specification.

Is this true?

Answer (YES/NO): YES